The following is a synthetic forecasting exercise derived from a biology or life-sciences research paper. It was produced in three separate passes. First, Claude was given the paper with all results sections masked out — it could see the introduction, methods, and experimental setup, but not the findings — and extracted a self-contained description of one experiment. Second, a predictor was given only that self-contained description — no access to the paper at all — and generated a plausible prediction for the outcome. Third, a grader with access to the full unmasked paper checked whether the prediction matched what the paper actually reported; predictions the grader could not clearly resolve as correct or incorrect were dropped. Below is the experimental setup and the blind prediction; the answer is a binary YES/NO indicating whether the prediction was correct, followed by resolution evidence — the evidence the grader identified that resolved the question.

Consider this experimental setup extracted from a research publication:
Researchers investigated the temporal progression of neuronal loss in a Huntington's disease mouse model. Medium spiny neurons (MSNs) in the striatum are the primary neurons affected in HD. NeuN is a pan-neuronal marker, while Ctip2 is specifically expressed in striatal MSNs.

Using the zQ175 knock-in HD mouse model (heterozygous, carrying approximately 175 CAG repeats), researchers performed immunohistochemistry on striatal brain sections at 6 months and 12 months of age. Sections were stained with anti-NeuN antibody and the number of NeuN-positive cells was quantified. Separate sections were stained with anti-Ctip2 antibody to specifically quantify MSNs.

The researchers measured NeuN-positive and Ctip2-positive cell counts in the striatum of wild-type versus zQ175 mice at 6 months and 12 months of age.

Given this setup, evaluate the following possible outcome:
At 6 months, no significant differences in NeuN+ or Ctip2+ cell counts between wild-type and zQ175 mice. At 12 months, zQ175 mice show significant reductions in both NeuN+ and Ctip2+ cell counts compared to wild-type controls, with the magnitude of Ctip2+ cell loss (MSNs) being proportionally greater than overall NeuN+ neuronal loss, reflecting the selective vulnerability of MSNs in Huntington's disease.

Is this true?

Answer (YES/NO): NO